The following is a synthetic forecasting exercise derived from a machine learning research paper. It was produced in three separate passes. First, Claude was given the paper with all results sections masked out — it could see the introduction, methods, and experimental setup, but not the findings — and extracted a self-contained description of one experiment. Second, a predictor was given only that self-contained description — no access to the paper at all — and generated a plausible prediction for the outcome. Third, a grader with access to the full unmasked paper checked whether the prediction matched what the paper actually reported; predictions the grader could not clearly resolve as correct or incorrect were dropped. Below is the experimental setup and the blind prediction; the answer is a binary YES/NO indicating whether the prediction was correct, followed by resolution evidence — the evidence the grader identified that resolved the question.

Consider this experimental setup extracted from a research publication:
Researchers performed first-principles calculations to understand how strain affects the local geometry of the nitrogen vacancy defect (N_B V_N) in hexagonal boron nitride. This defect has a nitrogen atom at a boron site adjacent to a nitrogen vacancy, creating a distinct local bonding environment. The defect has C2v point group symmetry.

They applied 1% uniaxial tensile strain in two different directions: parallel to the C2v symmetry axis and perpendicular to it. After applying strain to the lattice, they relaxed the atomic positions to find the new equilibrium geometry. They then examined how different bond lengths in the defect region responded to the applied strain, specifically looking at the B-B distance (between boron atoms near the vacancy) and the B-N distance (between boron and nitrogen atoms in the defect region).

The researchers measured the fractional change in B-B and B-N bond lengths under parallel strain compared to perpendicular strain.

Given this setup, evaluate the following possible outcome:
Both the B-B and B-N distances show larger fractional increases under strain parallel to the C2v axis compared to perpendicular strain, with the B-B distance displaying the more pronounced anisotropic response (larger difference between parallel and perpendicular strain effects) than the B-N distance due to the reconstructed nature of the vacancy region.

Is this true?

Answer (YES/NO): NO